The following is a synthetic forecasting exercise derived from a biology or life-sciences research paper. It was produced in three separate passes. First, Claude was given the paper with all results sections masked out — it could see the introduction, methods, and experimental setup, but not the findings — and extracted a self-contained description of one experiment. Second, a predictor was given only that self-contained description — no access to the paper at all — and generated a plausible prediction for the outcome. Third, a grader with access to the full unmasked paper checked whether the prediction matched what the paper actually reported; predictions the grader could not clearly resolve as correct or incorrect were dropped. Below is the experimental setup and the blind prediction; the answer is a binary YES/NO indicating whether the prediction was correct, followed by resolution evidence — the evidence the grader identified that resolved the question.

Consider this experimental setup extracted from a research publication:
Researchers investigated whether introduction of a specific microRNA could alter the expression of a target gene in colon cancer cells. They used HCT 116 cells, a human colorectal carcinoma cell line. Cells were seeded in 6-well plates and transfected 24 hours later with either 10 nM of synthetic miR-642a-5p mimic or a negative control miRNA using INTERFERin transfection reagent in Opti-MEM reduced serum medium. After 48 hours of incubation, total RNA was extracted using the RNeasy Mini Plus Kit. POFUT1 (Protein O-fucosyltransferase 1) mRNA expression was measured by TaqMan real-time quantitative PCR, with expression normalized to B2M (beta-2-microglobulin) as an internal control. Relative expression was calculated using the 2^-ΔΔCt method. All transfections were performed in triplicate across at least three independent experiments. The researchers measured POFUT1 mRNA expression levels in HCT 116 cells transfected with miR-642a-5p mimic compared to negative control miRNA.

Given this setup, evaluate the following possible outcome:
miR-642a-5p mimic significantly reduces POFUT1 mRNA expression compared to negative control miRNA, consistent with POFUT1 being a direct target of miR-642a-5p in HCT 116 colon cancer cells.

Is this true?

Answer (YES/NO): YES